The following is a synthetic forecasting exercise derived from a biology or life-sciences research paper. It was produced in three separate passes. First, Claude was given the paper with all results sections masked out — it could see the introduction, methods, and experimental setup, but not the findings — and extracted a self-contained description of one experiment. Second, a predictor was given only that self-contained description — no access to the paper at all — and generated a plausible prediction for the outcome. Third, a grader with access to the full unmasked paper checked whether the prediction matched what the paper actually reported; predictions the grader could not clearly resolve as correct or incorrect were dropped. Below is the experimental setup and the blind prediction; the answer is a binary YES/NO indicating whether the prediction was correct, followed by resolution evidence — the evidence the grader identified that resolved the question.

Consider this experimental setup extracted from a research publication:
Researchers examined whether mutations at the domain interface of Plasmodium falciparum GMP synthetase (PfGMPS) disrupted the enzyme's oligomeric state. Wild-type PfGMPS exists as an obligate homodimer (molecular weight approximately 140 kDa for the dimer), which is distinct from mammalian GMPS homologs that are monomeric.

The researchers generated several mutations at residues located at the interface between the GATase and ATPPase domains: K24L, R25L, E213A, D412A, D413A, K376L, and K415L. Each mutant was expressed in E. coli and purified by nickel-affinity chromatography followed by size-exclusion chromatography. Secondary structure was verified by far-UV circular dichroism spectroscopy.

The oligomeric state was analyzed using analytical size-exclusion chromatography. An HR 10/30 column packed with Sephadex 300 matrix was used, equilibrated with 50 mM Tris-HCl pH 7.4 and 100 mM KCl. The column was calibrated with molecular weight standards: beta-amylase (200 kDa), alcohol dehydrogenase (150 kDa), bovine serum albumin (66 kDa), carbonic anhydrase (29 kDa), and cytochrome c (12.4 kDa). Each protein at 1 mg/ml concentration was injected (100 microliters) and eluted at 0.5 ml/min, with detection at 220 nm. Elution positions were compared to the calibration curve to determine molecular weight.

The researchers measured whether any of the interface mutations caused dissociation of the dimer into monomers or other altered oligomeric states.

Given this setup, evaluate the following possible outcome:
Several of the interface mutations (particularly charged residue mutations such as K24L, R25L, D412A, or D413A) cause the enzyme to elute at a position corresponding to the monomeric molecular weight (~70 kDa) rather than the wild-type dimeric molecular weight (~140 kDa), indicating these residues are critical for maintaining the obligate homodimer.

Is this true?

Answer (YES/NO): NO